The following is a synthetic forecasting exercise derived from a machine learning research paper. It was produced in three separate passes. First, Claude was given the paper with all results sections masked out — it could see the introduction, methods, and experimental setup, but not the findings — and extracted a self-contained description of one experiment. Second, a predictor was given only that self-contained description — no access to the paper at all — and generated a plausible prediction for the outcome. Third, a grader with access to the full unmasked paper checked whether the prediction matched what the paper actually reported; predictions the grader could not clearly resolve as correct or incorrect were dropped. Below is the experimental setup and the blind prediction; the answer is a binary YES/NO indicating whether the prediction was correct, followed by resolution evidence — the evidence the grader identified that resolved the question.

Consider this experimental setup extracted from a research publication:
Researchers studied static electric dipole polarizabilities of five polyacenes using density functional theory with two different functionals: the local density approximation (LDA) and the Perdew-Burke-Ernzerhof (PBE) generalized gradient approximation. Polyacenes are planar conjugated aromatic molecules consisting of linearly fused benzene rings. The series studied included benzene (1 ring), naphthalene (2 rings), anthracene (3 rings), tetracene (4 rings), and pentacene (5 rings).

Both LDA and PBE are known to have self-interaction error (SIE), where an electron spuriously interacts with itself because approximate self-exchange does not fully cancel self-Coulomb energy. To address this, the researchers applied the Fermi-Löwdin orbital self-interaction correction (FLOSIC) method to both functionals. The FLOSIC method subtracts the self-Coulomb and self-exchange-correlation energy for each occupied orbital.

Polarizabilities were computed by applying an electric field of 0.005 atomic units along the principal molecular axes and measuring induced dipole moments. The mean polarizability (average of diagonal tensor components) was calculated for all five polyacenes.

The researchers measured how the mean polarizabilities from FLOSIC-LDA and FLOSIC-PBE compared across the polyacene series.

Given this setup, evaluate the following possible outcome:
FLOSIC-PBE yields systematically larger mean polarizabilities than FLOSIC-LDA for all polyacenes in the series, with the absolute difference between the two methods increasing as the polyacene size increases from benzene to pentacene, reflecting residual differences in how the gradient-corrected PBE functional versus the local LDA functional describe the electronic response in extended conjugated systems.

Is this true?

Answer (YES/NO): NO